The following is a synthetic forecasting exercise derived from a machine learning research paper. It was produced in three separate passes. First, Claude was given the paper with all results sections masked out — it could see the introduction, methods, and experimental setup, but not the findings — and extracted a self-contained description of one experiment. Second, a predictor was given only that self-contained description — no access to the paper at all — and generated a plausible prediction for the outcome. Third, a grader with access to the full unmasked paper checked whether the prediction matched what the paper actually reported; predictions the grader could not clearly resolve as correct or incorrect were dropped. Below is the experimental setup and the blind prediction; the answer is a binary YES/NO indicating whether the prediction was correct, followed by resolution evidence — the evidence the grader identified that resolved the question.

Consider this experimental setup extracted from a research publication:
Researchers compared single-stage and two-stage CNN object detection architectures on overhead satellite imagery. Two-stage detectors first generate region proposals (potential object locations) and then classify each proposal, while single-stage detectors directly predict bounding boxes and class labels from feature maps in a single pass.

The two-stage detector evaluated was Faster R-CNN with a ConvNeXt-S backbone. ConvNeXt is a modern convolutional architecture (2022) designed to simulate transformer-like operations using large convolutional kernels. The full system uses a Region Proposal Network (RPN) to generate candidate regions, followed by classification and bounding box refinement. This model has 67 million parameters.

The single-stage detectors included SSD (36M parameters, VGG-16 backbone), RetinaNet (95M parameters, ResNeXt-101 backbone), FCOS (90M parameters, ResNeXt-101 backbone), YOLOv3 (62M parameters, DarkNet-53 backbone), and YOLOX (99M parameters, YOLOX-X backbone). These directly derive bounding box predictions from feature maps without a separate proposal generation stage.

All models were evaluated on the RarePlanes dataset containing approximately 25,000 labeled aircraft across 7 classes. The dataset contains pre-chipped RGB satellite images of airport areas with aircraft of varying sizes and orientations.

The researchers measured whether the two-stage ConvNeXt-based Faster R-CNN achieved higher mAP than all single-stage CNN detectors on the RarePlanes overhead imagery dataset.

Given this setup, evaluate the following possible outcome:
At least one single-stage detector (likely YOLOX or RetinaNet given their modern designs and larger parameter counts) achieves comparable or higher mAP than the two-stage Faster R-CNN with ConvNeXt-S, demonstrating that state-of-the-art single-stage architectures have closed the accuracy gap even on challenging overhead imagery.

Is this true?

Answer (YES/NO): YES